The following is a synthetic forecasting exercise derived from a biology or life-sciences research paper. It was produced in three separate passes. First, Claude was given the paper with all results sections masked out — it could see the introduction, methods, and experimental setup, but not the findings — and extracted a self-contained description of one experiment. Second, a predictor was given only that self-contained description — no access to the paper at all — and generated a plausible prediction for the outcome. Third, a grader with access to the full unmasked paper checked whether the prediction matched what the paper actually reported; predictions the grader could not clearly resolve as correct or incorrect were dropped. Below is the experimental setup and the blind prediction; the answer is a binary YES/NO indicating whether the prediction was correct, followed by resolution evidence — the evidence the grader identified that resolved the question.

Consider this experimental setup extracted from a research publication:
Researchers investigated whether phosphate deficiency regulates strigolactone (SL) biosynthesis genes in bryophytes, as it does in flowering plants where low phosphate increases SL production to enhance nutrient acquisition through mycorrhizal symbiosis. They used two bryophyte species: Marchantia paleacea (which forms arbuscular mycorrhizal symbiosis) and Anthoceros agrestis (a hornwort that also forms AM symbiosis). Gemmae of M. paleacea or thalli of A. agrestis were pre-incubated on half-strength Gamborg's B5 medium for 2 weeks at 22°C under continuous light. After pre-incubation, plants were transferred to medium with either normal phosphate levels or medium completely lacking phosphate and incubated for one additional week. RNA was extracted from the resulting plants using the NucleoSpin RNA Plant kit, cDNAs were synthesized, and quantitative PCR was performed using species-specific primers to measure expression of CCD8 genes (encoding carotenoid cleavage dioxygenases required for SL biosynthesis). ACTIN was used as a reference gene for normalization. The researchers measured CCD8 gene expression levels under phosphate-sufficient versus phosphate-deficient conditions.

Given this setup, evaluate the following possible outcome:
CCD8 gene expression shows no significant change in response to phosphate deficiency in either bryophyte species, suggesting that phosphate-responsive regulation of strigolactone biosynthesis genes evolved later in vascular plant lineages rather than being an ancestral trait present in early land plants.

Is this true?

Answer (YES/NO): NO